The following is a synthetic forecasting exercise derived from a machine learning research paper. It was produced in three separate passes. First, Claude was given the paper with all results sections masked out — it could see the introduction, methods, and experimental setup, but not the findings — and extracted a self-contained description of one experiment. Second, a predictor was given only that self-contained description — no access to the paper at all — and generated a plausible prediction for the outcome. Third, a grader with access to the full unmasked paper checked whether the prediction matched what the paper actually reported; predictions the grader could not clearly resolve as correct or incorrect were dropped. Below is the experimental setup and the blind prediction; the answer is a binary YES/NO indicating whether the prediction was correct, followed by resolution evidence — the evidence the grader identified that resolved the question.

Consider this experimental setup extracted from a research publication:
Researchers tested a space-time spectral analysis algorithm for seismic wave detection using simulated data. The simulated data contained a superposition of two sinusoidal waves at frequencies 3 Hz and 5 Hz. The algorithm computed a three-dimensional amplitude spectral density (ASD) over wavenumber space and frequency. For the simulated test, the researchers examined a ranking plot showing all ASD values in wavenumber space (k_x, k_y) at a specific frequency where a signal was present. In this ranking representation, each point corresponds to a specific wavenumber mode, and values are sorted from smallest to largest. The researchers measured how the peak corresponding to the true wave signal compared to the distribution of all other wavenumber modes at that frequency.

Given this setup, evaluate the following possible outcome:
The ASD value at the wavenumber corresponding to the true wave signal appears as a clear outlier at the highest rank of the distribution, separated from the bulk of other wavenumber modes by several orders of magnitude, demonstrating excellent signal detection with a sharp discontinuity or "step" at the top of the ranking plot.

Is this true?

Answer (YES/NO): NO